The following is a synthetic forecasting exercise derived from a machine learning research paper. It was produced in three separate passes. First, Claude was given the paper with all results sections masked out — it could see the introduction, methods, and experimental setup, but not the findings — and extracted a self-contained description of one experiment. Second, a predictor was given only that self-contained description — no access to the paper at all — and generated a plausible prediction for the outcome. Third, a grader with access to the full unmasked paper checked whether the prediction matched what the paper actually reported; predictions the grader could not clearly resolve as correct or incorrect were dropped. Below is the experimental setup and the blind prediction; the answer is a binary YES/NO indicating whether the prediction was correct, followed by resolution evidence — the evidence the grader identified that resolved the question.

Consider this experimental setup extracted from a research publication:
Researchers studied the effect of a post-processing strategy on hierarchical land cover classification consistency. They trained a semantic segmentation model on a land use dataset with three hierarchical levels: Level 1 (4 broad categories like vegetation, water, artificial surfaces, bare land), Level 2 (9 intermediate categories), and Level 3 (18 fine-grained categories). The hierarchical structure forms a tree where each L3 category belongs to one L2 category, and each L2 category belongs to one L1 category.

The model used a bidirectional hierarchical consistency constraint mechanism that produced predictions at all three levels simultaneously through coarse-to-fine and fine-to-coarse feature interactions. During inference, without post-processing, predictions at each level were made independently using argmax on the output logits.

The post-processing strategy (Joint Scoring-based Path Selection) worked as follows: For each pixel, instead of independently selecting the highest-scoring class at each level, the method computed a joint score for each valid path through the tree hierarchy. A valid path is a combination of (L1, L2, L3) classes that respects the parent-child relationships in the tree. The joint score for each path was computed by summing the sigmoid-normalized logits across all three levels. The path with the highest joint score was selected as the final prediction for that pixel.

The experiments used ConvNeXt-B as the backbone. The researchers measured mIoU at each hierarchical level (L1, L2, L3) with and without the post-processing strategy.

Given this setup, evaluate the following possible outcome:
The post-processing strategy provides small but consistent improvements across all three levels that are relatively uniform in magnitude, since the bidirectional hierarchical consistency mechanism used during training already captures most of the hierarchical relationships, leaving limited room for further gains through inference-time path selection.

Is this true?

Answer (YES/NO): YES